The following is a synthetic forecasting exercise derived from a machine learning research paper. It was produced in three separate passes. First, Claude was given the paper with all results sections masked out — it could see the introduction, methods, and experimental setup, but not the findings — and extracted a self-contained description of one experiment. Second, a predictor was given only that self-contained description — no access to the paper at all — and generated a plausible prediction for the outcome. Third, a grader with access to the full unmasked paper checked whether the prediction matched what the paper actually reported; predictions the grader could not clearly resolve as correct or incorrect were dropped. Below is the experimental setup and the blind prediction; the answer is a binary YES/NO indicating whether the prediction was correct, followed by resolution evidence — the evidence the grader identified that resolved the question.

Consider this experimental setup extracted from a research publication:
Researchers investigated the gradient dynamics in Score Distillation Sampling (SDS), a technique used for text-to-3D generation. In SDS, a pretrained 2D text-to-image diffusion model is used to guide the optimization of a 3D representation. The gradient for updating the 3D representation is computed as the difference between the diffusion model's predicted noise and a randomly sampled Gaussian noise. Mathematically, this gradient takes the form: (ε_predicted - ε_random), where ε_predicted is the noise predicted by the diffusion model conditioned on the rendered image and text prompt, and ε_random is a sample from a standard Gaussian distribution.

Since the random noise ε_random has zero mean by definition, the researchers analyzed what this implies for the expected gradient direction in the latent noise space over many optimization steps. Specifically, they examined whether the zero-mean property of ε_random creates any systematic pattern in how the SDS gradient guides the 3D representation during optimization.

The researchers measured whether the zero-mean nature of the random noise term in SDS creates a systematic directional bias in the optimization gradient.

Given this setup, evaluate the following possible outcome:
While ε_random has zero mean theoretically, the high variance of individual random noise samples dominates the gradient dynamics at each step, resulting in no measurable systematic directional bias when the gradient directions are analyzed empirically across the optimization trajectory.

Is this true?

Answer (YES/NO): NO